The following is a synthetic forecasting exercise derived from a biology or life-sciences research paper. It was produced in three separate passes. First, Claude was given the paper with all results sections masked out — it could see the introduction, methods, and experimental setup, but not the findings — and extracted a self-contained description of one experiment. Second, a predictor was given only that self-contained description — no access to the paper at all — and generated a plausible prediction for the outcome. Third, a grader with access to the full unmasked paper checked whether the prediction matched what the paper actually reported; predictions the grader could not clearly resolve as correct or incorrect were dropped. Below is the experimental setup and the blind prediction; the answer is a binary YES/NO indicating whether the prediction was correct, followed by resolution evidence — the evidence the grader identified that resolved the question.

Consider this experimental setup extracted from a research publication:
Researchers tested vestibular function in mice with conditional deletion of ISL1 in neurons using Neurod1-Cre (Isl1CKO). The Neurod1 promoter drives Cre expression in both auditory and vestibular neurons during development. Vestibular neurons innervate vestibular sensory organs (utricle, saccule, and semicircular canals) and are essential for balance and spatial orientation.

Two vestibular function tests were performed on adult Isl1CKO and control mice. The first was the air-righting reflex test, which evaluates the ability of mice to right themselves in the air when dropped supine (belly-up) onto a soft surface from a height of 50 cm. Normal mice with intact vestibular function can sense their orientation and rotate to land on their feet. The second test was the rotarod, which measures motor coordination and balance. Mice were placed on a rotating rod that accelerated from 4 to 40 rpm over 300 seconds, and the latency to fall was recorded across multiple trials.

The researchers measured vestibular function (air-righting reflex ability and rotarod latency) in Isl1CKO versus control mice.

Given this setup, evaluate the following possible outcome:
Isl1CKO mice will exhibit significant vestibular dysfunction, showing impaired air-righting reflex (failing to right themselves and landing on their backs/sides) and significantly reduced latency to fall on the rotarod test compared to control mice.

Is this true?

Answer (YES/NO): NO